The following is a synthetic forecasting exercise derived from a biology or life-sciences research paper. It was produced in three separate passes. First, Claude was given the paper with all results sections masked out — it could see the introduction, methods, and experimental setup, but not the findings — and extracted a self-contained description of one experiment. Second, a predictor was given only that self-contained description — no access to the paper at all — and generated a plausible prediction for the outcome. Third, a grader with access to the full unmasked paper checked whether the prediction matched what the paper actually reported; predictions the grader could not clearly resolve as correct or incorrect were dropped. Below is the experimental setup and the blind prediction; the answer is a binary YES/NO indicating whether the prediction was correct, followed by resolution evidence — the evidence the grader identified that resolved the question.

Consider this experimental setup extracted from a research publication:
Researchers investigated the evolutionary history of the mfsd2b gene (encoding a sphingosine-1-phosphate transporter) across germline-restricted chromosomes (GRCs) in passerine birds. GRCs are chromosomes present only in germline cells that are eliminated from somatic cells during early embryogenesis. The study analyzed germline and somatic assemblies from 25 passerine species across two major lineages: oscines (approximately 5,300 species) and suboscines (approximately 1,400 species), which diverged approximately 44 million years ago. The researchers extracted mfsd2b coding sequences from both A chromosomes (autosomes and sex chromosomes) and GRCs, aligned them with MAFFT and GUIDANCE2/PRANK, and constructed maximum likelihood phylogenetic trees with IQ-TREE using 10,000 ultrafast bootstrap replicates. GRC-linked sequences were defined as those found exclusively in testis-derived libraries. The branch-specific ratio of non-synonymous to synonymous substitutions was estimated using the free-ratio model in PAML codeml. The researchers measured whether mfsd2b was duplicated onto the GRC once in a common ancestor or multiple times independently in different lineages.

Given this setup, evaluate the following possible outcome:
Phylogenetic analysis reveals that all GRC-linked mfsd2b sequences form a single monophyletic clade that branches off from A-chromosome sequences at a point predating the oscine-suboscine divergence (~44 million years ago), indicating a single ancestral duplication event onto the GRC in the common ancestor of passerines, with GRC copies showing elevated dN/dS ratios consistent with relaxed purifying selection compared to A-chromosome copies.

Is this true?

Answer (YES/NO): NO